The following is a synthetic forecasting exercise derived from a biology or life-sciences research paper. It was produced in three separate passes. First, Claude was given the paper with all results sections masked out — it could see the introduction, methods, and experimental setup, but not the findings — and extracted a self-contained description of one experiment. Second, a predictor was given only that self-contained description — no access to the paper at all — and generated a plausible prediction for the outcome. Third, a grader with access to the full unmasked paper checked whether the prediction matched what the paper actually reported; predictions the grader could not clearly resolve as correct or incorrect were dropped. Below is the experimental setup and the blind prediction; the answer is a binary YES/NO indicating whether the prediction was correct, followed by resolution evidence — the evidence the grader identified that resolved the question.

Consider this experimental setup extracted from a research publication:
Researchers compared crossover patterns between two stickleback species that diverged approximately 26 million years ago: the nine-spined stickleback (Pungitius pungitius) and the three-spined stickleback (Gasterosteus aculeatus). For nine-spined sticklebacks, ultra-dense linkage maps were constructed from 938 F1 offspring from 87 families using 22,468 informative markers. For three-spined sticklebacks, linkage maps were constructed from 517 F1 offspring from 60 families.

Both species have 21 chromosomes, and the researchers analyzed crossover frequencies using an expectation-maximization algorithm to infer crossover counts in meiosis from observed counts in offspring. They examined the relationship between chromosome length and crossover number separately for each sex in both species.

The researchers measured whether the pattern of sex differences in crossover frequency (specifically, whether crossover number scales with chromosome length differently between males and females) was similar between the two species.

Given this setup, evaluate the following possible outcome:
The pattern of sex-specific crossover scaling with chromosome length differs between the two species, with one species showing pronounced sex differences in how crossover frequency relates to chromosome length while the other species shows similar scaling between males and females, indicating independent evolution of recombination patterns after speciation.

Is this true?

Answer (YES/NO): NO